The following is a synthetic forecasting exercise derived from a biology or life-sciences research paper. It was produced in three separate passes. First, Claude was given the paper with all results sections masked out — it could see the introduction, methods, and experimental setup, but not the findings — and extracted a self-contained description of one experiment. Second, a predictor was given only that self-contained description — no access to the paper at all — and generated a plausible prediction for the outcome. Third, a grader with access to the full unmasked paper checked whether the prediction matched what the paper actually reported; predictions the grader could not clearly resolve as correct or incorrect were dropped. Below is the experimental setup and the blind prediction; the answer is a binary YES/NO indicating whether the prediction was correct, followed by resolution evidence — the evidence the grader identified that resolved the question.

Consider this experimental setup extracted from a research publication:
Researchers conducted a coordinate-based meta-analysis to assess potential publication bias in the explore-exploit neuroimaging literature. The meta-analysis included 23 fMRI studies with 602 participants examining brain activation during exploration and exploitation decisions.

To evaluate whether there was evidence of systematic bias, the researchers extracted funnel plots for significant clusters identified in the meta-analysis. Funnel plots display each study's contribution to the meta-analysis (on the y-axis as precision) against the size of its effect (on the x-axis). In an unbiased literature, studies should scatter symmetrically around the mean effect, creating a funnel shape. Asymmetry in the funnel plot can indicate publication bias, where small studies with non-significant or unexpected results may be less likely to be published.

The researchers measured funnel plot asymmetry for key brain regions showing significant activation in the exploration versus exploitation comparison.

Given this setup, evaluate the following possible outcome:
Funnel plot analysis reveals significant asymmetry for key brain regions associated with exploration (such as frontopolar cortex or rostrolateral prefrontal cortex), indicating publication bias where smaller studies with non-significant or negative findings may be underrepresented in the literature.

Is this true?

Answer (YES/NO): NO